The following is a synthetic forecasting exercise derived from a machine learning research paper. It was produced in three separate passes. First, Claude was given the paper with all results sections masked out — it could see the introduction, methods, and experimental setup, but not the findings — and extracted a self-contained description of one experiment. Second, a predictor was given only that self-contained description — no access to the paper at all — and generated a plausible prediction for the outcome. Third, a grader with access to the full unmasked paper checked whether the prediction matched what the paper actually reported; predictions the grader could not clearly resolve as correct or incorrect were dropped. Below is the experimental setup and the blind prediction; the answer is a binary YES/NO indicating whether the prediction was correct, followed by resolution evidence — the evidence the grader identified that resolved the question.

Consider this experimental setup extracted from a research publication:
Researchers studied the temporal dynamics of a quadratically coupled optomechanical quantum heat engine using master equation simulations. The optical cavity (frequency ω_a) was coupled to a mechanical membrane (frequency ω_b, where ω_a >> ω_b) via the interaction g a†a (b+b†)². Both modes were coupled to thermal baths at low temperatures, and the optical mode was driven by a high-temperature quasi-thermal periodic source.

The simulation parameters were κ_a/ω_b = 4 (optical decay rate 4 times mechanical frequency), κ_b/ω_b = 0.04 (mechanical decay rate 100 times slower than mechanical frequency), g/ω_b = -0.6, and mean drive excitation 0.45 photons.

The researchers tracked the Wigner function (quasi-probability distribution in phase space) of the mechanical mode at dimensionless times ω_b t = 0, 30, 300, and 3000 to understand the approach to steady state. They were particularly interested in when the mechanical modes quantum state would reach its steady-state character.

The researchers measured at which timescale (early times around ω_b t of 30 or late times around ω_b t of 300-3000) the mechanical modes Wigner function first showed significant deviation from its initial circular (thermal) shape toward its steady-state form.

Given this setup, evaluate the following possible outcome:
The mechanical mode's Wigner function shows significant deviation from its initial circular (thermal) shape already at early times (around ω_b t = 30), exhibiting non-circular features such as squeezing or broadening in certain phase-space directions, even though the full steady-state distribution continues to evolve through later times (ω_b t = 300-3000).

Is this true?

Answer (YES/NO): YES